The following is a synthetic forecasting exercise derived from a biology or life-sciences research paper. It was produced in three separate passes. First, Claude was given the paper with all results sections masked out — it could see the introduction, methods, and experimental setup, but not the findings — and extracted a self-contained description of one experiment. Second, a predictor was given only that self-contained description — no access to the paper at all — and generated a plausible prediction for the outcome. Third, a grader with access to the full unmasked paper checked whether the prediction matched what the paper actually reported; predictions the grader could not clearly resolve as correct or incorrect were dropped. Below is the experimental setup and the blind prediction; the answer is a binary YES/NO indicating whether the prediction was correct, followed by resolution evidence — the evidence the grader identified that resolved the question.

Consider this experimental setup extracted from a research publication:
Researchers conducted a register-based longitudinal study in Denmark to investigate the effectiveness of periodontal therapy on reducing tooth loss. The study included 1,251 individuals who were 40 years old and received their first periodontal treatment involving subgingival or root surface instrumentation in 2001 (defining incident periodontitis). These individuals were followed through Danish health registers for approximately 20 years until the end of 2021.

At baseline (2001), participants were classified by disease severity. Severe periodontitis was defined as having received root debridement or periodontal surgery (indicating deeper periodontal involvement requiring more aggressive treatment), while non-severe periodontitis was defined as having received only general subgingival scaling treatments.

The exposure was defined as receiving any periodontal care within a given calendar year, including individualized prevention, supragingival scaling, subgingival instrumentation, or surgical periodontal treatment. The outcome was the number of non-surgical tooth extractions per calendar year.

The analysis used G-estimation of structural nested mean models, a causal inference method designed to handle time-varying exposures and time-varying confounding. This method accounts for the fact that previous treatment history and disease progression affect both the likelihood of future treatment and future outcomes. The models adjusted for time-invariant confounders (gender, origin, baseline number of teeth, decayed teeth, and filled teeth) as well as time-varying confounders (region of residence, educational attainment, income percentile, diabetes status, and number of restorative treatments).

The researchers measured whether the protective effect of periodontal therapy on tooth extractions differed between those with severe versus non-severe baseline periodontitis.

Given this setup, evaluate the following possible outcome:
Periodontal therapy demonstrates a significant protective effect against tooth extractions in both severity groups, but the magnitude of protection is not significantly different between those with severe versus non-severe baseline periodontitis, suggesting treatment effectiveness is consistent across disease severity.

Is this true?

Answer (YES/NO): NO